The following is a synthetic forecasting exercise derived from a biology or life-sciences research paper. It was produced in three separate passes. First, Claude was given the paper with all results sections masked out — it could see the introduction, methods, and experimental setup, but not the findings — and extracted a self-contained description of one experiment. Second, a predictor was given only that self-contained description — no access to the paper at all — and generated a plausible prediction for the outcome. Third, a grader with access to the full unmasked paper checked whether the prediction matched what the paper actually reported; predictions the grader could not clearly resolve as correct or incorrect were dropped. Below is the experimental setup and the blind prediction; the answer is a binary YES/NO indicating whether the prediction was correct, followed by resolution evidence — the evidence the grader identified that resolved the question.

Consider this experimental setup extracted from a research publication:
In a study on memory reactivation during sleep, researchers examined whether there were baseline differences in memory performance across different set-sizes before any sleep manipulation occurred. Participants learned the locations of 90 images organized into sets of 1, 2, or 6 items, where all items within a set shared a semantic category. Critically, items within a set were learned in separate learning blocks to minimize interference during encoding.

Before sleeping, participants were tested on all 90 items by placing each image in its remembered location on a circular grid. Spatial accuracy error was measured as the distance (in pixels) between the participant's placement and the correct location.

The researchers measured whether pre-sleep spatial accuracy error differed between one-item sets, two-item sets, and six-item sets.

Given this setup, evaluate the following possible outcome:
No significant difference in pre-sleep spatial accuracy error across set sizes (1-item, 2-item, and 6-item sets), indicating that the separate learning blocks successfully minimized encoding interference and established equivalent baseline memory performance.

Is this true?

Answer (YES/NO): NO